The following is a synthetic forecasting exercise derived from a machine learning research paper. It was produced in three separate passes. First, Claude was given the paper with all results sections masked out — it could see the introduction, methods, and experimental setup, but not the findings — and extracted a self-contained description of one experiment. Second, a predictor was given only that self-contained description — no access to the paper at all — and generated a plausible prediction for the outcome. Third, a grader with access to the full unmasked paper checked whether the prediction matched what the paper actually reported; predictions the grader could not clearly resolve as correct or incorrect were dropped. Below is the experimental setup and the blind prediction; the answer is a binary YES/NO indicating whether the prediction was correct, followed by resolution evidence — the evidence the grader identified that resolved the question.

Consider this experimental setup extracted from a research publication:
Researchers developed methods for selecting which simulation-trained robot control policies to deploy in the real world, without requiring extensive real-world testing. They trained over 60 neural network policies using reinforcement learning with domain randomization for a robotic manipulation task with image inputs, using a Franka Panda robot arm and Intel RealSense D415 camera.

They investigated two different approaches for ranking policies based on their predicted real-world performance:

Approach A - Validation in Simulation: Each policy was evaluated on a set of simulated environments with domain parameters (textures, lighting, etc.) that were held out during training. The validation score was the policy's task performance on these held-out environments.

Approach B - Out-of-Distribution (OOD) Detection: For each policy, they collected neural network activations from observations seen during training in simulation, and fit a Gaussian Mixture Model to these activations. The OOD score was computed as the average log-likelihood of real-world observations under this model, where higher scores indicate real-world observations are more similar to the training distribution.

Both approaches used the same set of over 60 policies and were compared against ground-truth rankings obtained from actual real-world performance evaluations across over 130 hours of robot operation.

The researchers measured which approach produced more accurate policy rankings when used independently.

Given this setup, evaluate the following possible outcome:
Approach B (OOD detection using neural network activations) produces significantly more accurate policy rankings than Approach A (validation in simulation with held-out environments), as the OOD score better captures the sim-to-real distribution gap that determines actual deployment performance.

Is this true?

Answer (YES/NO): NO